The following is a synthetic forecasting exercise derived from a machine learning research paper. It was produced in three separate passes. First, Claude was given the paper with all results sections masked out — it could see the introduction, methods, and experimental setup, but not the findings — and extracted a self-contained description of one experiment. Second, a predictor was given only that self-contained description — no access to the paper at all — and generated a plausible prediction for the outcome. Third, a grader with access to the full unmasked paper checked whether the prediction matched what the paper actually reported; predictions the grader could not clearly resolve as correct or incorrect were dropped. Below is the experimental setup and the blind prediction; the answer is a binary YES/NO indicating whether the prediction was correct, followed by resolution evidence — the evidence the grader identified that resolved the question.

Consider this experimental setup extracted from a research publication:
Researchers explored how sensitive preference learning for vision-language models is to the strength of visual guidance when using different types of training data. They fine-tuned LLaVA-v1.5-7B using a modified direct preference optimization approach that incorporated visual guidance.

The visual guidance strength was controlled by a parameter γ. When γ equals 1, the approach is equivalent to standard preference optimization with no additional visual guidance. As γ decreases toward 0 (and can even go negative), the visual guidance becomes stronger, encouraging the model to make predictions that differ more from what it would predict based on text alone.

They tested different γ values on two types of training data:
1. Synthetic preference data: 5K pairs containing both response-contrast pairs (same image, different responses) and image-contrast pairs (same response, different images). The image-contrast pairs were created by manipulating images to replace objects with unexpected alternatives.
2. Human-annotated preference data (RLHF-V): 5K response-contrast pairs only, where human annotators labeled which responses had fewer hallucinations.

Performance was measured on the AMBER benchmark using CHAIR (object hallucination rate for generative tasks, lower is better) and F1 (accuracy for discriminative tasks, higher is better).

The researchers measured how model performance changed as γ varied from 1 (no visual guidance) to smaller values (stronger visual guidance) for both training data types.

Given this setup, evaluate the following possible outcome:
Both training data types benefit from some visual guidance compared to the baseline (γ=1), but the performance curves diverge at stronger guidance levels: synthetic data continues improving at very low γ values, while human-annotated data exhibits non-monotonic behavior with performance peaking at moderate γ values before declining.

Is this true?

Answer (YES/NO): NO